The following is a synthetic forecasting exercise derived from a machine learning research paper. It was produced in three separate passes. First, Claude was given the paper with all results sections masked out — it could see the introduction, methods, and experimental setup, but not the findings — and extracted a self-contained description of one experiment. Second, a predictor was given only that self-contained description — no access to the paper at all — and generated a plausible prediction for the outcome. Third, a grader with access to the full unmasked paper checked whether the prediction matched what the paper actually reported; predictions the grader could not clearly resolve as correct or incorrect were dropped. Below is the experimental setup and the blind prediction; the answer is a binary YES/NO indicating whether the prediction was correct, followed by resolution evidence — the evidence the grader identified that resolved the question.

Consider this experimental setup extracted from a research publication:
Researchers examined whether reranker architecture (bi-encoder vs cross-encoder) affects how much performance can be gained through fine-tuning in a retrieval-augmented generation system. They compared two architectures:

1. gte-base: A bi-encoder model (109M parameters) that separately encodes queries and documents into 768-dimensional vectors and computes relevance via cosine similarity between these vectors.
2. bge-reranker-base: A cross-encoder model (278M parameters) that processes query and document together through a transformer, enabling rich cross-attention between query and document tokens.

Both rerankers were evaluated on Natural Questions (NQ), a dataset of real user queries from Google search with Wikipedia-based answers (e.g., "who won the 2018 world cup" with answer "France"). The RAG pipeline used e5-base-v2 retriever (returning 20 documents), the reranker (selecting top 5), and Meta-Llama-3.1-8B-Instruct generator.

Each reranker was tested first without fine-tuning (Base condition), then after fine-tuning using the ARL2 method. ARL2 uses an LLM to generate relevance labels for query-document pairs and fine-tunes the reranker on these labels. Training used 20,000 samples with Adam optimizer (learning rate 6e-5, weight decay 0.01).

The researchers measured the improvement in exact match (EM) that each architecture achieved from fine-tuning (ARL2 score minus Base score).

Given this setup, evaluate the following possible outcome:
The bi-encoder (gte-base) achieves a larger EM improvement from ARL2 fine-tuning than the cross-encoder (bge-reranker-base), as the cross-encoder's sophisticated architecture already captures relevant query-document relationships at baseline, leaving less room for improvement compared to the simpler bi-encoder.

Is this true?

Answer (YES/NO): YES